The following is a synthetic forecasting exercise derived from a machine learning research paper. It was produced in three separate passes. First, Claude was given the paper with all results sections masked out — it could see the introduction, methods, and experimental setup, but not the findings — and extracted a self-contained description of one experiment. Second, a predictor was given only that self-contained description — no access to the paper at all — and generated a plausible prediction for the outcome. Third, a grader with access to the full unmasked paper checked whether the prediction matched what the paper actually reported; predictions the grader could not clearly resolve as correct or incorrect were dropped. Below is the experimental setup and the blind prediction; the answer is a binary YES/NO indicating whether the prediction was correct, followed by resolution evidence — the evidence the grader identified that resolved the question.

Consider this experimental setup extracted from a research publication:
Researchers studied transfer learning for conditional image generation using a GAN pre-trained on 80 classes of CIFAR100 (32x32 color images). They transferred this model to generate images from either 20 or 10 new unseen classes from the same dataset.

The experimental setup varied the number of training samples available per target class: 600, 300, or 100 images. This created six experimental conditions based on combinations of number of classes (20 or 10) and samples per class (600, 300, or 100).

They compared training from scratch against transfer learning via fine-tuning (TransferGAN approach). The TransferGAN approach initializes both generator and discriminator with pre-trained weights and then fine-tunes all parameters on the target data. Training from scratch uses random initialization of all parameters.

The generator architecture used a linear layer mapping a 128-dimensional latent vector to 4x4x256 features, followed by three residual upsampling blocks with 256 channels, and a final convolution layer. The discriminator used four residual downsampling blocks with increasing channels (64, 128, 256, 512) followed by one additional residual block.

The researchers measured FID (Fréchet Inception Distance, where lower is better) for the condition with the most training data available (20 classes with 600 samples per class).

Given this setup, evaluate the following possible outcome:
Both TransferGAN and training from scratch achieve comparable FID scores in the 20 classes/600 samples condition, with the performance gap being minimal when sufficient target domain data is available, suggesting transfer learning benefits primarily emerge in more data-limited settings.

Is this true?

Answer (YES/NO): NO